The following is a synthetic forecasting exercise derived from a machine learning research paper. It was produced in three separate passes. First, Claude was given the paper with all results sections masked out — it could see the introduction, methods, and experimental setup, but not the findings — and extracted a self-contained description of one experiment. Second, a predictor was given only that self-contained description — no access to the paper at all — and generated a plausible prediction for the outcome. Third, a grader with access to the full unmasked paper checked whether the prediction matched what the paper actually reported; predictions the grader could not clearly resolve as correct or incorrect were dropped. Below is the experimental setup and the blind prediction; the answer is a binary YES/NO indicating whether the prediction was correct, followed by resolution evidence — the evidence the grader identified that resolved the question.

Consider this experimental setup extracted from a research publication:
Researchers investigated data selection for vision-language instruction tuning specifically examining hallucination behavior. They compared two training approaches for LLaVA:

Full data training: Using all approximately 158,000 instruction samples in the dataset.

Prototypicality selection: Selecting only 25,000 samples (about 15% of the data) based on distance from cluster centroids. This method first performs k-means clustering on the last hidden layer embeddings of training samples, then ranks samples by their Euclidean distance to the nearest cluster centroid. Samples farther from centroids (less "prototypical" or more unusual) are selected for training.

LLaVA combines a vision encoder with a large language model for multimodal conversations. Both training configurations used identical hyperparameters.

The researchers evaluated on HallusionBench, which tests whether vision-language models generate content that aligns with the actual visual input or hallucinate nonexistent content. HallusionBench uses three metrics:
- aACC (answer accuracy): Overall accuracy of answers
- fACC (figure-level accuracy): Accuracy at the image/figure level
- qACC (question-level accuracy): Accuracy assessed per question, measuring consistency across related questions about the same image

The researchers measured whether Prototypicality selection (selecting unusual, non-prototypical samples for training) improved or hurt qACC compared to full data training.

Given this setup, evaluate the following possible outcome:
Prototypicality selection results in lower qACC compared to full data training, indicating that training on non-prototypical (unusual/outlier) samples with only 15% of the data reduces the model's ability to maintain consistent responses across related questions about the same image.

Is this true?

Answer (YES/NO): NO